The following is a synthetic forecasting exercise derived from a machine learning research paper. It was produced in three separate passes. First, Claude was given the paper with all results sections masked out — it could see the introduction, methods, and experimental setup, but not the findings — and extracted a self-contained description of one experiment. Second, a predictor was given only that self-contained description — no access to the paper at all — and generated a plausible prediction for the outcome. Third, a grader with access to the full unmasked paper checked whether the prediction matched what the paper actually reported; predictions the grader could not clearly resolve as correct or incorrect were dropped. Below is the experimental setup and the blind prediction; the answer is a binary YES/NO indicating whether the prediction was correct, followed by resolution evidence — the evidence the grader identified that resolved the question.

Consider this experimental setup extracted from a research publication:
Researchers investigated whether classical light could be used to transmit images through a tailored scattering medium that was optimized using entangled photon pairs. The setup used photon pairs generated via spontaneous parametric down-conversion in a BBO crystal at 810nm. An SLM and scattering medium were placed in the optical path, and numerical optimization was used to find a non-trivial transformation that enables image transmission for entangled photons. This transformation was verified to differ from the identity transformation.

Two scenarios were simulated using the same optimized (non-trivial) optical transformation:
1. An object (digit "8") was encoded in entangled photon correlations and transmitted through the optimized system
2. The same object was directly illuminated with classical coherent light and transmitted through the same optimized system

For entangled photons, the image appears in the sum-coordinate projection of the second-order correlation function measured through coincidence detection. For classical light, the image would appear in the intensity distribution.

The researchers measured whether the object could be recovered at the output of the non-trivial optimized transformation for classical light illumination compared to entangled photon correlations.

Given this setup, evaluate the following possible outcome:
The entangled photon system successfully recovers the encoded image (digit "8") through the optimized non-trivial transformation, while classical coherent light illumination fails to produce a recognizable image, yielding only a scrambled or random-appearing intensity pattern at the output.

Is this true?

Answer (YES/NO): YES